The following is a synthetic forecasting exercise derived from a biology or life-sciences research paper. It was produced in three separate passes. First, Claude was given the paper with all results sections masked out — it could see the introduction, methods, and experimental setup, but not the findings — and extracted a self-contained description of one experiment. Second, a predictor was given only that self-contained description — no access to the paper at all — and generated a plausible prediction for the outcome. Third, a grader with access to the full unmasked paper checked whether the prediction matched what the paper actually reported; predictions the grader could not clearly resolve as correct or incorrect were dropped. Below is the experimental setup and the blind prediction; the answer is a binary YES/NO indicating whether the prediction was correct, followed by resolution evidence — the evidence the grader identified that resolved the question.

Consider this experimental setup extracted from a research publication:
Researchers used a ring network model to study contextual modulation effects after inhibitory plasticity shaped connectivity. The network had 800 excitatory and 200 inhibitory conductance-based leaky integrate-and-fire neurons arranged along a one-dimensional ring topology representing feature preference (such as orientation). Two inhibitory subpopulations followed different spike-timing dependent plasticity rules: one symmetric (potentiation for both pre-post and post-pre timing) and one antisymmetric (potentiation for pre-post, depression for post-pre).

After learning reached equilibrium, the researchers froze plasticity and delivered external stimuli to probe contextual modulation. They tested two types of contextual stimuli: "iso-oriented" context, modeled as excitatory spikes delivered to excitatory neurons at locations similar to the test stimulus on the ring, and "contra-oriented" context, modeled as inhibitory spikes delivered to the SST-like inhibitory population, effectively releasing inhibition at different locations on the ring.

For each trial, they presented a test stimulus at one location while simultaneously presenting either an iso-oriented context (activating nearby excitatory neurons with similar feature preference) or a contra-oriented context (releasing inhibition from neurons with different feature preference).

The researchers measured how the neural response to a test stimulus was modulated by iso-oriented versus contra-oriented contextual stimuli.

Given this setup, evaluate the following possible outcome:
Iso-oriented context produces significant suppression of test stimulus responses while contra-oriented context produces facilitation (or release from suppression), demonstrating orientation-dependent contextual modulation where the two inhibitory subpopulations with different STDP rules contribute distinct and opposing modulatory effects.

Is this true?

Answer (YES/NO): NO